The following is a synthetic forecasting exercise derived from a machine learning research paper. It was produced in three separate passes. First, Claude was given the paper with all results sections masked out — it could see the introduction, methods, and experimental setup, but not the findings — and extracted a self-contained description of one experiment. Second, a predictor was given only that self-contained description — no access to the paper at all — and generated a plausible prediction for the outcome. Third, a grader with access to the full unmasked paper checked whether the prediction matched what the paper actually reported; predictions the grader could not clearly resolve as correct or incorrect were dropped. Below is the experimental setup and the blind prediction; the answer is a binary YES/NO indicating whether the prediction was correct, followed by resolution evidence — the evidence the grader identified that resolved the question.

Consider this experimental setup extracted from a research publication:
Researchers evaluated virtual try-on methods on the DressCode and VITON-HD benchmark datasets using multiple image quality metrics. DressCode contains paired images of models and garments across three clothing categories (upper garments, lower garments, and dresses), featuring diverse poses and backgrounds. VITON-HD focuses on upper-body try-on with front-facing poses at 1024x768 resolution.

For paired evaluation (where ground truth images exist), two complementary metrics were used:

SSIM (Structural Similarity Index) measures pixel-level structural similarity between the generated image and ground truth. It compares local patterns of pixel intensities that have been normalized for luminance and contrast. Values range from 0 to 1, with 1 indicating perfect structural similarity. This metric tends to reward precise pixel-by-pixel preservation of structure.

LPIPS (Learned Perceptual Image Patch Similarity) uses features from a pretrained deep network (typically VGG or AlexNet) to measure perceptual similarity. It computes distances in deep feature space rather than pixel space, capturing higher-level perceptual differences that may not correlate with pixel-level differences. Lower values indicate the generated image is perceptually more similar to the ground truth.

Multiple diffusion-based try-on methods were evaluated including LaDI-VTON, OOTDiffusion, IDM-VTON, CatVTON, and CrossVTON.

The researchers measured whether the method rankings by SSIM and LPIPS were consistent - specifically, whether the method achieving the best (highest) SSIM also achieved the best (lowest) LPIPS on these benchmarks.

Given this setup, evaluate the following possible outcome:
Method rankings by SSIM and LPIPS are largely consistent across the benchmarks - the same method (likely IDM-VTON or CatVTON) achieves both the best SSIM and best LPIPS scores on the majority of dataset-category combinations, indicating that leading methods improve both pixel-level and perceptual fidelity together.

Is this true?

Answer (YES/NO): NO